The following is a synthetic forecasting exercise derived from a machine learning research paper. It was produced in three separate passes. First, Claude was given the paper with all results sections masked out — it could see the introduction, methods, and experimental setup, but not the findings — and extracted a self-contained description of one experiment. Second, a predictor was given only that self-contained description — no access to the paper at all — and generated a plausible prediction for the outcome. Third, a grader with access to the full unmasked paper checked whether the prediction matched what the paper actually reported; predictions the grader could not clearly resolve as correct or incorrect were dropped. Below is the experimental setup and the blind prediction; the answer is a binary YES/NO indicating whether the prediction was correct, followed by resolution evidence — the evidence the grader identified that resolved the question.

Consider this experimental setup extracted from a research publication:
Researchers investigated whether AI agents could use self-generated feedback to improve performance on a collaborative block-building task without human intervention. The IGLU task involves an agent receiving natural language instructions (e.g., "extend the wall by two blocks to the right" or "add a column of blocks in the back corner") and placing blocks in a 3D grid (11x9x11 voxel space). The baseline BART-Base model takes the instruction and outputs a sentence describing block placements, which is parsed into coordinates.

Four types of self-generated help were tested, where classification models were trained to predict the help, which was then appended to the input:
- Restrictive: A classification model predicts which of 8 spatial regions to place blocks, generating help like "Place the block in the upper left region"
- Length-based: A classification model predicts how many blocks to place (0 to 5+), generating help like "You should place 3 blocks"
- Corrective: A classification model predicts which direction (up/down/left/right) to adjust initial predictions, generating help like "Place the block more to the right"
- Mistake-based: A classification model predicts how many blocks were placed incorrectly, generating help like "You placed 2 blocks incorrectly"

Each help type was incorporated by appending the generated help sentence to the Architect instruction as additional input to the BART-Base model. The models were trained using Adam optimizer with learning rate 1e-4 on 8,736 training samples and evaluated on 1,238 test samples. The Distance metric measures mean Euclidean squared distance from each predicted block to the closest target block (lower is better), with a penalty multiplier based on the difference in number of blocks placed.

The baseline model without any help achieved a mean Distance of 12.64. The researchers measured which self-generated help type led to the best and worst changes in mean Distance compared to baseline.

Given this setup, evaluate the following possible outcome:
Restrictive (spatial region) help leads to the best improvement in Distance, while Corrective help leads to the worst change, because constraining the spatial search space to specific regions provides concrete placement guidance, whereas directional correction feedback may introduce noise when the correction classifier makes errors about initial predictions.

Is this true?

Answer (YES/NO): NO